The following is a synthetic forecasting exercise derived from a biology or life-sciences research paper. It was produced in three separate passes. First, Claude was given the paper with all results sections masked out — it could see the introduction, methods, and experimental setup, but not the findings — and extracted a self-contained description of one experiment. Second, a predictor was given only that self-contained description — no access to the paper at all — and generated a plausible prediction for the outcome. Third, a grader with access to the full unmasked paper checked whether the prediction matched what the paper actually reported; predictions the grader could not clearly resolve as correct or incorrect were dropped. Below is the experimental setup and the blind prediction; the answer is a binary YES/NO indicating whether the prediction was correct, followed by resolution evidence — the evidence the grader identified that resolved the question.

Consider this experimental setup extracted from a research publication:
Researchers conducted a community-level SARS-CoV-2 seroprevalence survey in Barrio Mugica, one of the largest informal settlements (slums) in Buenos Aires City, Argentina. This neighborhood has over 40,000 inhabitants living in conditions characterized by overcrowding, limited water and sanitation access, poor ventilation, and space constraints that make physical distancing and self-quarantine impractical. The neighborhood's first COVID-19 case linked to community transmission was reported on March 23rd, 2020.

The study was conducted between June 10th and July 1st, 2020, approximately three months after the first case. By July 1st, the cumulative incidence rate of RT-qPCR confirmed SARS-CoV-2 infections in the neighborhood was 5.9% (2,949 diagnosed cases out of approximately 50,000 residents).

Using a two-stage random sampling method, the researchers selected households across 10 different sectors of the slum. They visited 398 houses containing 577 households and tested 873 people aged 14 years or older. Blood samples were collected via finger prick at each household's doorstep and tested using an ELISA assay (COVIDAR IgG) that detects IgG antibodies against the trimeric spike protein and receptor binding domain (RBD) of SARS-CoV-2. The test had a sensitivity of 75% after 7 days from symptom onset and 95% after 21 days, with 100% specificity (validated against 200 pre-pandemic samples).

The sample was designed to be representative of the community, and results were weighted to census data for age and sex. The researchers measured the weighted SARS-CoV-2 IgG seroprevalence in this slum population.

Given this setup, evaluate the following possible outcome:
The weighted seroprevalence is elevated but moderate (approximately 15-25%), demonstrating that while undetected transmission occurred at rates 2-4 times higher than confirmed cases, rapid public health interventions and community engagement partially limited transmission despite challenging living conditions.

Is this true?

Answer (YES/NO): NO